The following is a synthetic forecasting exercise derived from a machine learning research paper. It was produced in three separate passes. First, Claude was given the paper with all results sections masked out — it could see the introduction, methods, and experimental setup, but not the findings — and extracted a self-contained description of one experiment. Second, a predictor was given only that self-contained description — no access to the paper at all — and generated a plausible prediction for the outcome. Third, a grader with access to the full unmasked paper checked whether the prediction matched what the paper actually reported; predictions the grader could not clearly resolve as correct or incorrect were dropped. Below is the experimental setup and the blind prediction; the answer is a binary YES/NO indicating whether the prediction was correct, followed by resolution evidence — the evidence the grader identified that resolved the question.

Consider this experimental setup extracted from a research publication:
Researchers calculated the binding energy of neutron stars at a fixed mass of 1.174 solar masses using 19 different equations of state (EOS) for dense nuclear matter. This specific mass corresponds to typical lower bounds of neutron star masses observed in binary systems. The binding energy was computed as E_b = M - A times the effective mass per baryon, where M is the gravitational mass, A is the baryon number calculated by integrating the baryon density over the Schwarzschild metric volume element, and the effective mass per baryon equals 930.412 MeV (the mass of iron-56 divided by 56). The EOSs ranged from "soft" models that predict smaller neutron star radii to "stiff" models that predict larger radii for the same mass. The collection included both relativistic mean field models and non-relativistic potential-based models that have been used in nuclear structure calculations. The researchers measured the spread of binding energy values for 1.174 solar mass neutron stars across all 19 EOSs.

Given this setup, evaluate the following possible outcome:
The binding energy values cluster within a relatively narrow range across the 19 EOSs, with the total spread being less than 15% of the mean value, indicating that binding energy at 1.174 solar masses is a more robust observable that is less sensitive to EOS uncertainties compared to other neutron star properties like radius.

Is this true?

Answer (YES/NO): NO